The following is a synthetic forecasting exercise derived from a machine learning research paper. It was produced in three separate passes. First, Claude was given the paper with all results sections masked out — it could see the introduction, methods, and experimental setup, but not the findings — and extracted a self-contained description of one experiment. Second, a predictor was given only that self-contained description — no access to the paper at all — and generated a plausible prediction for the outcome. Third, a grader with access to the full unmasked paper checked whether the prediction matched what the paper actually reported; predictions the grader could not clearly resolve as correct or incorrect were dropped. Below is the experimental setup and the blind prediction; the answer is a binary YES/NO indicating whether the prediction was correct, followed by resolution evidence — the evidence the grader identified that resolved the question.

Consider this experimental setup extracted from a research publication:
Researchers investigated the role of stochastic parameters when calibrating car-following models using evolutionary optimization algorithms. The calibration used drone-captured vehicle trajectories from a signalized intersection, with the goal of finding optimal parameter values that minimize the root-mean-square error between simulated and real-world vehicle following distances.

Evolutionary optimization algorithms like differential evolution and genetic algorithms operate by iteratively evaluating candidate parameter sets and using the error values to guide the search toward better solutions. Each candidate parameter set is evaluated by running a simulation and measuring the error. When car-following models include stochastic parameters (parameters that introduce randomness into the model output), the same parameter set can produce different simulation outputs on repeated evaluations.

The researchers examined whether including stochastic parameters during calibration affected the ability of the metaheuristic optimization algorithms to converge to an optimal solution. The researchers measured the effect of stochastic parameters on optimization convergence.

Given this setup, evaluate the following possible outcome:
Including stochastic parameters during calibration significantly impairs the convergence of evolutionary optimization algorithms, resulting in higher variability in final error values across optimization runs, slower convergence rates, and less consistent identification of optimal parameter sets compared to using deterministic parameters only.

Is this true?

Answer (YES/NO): YES